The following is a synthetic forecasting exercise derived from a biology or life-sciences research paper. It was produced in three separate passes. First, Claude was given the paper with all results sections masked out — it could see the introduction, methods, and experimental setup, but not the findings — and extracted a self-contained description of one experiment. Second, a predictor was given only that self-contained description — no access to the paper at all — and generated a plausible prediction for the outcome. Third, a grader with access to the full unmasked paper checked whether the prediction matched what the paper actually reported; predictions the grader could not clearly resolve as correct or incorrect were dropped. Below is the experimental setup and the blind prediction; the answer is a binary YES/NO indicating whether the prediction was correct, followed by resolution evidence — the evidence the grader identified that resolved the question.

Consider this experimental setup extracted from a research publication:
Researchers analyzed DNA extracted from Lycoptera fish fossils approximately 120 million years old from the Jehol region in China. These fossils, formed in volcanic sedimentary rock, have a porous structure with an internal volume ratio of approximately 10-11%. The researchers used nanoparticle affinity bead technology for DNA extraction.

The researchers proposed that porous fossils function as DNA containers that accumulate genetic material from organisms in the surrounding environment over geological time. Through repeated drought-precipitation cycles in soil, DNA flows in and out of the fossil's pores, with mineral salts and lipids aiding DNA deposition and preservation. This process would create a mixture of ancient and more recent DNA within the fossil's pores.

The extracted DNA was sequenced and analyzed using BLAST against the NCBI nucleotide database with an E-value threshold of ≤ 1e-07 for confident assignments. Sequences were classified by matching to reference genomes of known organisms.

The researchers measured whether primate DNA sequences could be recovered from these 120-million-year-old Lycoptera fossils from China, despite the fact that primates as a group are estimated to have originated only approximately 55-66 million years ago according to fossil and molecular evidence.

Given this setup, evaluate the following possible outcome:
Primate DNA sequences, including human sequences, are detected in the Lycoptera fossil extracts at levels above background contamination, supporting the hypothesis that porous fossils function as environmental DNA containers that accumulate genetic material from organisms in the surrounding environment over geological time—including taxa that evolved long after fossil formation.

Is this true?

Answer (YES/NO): YES